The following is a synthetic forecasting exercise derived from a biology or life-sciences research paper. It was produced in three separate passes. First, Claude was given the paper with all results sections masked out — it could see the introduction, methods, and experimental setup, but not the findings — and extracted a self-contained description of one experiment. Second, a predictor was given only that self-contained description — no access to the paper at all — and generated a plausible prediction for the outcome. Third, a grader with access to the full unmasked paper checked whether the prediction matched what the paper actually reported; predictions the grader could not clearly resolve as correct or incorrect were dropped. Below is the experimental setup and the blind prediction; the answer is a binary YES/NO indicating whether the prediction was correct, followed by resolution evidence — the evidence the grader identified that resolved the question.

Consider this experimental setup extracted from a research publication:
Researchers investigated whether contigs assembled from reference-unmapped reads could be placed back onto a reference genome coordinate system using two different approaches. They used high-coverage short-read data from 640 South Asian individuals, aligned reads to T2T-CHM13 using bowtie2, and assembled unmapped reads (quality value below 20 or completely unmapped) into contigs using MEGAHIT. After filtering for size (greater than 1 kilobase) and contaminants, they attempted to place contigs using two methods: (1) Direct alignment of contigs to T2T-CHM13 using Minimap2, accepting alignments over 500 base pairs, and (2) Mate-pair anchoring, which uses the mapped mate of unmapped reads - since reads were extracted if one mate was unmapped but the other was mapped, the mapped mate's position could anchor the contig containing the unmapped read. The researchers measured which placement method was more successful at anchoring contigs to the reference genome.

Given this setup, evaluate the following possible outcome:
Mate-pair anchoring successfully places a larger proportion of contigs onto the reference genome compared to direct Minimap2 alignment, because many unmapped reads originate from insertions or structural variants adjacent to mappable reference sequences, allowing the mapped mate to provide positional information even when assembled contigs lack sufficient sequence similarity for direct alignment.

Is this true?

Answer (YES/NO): NO